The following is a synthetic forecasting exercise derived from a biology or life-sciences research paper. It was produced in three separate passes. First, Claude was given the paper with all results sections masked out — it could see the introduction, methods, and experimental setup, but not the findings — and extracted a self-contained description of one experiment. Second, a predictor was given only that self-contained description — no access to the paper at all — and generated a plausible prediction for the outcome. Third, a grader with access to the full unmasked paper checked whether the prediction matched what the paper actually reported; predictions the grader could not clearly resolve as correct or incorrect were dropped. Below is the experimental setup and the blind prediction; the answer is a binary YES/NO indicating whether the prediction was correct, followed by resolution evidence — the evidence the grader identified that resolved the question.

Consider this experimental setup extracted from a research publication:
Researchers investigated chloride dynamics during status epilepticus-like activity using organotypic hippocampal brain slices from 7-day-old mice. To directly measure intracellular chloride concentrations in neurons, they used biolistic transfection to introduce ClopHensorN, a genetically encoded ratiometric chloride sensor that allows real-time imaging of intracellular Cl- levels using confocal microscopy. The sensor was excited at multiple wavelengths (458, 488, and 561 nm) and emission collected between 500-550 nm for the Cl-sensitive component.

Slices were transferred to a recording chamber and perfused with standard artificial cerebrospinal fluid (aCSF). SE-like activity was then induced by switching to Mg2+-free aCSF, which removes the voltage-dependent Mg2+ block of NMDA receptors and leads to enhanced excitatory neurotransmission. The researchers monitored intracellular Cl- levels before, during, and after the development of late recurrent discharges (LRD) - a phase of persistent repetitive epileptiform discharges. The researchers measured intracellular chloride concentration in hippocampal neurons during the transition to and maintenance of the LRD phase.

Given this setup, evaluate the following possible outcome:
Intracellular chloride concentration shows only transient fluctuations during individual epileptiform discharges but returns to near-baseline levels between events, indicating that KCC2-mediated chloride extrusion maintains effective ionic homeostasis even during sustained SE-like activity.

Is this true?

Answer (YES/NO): NO